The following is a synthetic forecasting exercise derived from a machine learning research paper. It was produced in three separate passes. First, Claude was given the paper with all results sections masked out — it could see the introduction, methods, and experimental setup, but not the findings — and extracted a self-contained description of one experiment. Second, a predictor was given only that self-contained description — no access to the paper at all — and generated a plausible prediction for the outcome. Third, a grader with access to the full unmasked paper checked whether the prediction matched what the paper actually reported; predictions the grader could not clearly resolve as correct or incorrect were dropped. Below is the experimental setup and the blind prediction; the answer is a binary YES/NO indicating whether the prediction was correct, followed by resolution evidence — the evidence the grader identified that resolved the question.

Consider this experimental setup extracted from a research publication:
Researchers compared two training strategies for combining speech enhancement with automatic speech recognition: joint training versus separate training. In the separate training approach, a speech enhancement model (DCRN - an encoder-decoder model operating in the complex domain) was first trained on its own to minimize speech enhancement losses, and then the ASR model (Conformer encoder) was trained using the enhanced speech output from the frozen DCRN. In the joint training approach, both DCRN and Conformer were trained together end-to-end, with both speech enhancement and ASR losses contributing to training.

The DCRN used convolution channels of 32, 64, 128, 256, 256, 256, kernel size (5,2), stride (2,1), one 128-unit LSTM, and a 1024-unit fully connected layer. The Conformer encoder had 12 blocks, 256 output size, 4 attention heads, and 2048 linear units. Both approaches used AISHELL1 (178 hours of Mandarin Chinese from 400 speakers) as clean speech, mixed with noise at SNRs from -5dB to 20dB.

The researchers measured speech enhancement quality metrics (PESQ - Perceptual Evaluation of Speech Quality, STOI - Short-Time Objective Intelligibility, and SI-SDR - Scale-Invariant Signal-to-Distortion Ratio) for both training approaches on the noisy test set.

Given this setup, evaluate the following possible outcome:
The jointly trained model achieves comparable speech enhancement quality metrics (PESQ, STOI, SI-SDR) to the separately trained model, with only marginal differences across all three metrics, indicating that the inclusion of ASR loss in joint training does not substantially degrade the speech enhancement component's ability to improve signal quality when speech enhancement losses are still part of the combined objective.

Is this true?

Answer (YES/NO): NO